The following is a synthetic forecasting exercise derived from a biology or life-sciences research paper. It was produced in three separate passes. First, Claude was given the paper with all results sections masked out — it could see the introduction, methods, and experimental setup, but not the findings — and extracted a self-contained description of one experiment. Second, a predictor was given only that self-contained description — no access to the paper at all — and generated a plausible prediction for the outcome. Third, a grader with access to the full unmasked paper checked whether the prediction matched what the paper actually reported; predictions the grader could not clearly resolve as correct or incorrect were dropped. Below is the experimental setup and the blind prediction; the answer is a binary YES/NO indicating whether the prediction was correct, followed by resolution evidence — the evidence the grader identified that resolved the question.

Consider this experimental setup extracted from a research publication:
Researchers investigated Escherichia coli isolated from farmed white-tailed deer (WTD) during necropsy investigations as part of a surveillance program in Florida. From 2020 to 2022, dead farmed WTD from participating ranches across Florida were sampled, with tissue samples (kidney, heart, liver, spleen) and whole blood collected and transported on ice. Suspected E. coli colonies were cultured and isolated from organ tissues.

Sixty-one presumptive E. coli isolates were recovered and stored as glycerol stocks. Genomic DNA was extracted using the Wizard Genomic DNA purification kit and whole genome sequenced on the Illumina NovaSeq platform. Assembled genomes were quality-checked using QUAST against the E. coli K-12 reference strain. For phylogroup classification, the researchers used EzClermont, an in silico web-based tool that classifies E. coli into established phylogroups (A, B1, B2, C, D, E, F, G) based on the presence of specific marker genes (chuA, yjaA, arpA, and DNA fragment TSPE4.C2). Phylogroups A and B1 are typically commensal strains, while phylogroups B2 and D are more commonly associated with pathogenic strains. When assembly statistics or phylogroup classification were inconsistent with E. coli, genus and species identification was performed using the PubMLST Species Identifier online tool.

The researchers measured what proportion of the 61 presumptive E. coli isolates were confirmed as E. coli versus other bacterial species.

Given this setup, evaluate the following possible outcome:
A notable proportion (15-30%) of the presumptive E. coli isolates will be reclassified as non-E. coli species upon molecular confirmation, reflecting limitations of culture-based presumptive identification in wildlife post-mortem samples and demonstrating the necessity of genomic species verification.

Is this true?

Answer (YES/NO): NO